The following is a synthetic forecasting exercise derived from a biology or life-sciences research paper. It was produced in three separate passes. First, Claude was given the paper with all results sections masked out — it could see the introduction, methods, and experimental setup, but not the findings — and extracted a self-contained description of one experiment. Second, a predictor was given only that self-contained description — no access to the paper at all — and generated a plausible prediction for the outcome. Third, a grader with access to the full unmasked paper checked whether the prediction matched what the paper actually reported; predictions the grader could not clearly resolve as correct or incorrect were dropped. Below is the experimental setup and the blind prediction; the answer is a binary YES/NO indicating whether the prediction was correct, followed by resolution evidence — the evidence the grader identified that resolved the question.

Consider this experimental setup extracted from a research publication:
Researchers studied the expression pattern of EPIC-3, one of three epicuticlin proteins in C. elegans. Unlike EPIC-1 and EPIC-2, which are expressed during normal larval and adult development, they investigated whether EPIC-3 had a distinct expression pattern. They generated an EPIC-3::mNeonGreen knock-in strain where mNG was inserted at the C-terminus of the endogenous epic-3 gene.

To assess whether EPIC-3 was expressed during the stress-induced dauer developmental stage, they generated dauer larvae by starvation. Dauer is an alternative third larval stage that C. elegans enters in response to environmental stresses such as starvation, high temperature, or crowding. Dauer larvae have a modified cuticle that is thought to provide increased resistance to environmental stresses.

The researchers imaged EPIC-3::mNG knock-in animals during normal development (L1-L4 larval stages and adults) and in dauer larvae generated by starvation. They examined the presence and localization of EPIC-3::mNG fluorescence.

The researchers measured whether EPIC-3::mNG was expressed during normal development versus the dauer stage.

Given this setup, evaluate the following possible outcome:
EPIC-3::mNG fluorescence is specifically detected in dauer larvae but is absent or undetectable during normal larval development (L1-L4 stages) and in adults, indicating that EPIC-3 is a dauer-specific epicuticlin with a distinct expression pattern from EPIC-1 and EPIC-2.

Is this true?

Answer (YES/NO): YES